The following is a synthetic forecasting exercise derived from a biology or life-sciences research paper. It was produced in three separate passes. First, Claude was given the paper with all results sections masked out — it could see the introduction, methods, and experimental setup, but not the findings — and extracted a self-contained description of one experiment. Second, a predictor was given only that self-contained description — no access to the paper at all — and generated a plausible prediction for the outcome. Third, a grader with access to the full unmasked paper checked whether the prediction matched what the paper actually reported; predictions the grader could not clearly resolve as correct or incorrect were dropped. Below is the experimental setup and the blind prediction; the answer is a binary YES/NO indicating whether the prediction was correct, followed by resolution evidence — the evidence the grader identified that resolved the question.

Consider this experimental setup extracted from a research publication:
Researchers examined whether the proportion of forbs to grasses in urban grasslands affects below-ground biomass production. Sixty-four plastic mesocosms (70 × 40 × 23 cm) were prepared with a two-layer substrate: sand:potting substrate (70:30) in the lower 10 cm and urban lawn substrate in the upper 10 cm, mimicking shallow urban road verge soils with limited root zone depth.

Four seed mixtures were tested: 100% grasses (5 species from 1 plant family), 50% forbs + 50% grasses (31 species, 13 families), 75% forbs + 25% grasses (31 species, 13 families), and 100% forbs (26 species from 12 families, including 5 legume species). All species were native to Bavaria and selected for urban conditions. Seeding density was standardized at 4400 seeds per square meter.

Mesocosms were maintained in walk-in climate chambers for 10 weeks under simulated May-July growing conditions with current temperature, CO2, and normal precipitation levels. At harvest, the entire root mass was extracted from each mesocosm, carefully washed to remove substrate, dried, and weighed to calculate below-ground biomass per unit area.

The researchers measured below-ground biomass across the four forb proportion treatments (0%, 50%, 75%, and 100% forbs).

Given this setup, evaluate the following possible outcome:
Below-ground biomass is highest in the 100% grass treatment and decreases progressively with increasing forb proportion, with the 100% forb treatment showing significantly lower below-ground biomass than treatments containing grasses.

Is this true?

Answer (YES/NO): YES